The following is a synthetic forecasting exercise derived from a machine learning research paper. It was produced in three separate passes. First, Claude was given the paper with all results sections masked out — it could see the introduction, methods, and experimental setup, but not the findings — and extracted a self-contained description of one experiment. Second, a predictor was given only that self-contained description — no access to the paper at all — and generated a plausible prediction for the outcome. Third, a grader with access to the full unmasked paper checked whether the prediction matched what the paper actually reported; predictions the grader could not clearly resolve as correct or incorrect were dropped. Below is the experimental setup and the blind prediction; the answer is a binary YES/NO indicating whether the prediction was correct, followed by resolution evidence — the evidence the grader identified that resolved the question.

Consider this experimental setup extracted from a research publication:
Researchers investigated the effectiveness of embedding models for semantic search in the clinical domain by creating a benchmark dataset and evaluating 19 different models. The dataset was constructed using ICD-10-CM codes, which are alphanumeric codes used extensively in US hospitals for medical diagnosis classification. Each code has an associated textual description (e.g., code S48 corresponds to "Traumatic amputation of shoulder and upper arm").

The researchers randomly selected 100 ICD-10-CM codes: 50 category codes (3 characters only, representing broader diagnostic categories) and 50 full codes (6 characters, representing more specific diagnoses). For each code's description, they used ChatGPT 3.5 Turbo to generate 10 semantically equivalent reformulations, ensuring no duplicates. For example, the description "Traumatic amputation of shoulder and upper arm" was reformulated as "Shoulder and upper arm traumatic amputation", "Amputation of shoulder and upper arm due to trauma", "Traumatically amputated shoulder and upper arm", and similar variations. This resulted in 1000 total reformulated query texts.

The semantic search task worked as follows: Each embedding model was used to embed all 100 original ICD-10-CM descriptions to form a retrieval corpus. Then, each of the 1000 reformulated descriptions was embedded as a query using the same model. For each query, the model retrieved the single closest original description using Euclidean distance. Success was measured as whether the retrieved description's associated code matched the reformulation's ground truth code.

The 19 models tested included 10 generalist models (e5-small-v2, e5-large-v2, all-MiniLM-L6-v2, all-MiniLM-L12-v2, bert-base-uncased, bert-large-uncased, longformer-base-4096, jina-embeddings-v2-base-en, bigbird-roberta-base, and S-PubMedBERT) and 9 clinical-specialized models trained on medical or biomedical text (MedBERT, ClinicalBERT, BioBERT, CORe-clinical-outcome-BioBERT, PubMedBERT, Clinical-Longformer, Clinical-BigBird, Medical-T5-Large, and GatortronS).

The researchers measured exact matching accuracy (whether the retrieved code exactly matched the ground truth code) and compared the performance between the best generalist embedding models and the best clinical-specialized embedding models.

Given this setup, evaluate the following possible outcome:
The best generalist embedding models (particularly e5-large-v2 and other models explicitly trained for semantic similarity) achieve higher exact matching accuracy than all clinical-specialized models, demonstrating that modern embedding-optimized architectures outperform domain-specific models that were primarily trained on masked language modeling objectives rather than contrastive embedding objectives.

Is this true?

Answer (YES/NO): YES